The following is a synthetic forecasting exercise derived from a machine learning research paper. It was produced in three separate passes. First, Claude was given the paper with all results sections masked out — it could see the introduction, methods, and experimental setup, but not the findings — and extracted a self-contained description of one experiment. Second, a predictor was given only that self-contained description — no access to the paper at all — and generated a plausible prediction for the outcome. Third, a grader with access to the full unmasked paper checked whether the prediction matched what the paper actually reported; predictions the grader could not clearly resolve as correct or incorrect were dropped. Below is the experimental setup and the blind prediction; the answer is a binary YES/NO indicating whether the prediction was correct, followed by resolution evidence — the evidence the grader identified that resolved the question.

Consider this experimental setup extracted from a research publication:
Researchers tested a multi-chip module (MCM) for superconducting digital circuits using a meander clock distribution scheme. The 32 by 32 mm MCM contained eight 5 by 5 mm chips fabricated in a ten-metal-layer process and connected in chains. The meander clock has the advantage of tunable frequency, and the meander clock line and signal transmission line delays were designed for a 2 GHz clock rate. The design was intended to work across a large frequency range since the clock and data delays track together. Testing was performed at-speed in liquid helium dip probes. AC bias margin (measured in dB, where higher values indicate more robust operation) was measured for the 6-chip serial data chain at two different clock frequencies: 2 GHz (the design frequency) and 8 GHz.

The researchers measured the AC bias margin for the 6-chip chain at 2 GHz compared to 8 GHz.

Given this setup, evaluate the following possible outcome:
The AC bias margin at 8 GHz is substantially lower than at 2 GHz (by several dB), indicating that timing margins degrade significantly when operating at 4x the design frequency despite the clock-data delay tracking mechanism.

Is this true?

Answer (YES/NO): NO